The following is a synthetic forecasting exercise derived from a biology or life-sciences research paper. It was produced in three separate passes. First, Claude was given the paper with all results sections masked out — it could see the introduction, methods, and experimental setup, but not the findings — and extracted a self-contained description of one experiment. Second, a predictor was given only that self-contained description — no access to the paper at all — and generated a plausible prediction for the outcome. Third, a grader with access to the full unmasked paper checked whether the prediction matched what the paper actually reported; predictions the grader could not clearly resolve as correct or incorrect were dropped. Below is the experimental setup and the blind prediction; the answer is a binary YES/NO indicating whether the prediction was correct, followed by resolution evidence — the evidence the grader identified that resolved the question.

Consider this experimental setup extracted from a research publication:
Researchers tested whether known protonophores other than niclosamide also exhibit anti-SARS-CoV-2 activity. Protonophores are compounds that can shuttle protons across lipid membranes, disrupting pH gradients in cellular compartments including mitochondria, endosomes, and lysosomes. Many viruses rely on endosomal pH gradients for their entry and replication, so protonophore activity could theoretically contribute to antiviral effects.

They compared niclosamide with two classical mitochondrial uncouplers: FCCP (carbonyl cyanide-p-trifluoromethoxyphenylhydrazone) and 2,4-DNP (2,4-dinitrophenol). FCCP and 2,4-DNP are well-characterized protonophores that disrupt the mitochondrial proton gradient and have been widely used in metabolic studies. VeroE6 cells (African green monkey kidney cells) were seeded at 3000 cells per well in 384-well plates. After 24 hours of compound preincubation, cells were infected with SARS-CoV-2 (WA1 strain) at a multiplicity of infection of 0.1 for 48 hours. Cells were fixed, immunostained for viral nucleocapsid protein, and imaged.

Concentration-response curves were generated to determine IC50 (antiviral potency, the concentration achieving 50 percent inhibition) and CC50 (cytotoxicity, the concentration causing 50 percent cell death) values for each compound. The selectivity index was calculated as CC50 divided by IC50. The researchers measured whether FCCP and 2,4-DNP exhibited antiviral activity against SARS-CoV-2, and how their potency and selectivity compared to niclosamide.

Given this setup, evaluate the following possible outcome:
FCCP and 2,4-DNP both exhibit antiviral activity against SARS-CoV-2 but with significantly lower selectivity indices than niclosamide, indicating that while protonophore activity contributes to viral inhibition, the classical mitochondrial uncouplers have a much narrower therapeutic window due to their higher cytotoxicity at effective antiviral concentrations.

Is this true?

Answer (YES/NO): NO